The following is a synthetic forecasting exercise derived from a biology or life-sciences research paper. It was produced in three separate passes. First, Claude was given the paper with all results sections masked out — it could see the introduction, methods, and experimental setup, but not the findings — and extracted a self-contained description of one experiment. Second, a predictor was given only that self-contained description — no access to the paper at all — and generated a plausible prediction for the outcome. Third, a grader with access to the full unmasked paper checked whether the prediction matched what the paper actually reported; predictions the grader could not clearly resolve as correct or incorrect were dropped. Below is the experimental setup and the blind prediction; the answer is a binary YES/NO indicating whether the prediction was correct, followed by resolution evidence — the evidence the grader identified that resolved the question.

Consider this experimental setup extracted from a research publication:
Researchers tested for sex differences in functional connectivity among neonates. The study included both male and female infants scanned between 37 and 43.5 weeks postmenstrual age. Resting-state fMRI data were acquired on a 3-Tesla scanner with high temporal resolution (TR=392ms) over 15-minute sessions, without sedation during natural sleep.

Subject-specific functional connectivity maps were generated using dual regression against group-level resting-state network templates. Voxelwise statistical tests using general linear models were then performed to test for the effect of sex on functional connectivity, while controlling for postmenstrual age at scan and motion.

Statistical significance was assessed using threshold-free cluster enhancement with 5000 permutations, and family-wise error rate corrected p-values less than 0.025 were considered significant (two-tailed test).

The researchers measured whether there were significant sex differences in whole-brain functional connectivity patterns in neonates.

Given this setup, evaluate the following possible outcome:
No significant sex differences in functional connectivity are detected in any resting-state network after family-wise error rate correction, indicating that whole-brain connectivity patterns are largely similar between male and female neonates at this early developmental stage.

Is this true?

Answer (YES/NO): NO